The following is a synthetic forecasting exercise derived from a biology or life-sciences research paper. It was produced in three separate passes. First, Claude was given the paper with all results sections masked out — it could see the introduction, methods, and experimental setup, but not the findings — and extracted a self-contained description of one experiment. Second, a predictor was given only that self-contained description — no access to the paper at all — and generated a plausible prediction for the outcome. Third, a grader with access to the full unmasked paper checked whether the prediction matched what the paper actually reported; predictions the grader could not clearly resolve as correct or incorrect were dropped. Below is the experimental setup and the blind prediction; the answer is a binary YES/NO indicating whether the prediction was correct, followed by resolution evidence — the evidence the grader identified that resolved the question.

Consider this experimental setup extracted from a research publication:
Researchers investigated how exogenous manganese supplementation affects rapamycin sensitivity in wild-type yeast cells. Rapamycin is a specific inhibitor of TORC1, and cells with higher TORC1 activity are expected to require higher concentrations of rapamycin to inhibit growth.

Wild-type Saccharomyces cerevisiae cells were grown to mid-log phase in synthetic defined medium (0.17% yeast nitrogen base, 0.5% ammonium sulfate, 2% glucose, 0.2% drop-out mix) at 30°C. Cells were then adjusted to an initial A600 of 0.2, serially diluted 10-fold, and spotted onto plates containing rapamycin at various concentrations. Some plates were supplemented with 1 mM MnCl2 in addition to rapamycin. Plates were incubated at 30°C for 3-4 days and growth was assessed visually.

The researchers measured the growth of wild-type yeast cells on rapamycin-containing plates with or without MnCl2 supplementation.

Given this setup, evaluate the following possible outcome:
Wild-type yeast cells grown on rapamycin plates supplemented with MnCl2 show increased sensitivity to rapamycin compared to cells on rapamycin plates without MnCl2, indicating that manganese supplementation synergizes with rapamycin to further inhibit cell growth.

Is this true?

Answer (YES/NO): NO